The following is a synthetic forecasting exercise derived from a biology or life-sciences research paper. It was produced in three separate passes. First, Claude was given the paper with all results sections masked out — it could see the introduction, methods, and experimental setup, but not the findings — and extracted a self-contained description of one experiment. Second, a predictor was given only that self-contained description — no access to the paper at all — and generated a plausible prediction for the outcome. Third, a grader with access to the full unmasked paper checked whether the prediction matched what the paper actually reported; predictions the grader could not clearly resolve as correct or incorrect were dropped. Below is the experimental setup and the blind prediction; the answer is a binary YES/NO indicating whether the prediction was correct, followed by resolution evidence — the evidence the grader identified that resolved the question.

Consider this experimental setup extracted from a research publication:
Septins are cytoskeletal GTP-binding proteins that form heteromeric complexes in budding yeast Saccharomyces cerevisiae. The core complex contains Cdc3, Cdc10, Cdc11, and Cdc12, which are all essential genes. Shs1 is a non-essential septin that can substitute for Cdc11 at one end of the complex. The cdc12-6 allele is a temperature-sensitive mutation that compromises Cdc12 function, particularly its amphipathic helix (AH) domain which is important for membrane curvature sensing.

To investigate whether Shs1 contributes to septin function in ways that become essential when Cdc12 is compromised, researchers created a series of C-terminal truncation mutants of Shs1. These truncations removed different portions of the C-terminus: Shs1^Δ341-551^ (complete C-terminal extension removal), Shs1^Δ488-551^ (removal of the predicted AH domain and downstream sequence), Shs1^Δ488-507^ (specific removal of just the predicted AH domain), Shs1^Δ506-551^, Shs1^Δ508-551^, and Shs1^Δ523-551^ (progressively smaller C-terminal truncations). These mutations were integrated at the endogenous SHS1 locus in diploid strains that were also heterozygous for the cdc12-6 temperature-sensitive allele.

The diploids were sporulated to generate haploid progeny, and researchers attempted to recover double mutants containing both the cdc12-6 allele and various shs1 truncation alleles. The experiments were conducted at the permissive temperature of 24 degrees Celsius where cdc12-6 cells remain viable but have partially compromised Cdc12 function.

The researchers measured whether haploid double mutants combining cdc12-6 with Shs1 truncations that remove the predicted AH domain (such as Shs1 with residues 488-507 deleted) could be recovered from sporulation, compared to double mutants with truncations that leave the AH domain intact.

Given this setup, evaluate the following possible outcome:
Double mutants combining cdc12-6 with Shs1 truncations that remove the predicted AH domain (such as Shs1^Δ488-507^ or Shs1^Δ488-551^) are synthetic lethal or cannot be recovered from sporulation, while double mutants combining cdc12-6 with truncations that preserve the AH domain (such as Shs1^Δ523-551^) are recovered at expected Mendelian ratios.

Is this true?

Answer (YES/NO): NO